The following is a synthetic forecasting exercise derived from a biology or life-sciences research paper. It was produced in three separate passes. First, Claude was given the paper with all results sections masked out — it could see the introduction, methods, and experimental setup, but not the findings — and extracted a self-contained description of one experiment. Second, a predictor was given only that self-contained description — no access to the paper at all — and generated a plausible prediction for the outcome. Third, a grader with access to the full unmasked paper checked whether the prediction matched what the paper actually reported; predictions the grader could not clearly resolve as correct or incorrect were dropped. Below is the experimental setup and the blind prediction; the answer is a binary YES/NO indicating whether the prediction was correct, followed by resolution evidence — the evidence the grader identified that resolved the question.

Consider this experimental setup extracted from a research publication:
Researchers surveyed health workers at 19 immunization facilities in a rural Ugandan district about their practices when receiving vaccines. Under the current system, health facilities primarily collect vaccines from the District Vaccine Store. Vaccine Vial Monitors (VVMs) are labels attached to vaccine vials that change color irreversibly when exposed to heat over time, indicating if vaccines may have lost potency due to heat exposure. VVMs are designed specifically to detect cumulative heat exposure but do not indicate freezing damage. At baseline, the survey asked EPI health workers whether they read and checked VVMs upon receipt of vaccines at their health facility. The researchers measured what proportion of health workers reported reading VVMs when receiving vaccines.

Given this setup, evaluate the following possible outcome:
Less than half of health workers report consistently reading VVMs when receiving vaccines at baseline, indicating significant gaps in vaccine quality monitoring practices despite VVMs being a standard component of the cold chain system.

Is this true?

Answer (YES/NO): NO